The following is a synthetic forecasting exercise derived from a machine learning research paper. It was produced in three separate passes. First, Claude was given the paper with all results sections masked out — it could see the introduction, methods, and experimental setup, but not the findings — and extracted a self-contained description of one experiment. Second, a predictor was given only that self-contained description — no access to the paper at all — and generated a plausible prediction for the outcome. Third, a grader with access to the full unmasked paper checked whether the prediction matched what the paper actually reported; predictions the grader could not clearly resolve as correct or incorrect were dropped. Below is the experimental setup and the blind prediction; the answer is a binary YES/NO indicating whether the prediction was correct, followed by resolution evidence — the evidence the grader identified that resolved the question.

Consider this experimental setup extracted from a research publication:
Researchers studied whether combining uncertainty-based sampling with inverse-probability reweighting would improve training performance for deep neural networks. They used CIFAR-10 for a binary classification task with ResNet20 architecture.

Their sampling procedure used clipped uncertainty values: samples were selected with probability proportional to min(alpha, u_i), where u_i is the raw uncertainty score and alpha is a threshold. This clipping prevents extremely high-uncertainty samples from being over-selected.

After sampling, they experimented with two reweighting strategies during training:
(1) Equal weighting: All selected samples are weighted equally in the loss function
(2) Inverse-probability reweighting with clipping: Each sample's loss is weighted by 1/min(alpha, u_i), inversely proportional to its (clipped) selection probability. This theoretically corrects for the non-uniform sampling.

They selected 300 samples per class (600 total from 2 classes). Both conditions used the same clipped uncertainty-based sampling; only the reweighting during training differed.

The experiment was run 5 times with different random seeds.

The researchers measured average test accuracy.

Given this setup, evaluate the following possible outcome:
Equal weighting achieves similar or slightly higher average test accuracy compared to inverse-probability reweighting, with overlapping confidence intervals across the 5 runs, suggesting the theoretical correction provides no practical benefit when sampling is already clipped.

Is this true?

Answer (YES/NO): NO